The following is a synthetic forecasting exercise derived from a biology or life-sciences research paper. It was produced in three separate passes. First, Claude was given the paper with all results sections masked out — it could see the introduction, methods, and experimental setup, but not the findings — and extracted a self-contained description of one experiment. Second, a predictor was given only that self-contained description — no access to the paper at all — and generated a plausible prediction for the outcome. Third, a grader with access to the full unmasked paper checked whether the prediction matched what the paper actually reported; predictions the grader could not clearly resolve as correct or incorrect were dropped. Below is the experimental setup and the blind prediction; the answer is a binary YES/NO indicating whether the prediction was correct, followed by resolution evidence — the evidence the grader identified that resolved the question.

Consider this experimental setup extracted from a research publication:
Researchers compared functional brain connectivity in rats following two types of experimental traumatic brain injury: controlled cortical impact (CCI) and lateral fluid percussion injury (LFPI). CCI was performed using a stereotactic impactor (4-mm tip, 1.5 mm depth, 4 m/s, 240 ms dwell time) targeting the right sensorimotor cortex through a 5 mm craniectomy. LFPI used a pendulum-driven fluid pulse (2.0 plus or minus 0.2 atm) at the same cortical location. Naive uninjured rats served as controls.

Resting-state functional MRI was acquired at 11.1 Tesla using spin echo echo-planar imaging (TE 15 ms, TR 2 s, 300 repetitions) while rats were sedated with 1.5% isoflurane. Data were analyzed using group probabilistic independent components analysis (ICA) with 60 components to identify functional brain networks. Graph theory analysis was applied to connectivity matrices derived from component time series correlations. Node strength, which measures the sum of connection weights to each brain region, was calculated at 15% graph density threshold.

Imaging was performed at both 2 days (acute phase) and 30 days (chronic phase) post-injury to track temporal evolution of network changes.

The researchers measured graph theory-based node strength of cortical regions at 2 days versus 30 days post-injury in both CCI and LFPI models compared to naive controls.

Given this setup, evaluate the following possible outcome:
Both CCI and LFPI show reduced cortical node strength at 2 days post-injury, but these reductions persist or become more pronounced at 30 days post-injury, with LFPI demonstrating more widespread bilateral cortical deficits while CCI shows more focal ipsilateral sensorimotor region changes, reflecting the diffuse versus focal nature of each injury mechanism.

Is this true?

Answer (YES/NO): NO